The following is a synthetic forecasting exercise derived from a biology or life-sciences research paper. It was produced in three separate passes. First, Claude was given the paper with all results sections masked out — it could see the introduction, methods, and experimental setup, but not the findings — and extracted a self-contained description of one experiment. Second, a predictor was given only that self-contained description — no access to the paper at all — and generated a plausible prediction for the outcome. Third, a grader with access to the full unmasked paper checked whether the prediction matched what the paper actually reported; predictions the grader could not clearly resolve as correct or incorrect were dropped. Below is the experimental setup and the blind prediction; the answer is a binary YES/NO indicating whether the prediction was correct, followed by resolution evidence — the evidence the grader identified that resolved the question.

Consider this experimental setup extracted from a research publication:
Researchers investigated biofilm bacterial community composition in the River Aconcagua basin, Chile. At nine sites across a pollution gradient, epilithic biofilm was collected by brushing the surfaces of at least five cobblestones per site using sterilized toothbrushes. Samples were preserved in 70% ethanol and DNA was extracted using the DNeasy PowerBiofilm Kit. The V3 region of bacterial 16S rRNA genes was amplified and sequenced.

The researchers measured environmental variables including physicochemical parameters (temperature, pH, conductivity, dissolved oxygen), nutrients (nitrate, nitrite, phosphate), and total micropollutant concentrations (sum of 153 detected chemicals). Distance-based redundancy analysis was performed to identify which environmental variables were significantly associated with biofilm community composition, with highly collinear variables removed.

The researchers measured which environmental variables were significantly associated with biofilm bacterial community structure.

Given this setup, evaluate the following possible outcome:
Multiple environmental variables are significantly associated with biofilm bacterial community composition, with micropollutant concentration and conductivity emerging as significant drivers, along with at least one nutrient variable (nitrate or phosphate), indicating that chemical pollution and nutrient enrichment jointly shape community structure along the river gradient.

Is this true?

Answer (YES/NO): NO